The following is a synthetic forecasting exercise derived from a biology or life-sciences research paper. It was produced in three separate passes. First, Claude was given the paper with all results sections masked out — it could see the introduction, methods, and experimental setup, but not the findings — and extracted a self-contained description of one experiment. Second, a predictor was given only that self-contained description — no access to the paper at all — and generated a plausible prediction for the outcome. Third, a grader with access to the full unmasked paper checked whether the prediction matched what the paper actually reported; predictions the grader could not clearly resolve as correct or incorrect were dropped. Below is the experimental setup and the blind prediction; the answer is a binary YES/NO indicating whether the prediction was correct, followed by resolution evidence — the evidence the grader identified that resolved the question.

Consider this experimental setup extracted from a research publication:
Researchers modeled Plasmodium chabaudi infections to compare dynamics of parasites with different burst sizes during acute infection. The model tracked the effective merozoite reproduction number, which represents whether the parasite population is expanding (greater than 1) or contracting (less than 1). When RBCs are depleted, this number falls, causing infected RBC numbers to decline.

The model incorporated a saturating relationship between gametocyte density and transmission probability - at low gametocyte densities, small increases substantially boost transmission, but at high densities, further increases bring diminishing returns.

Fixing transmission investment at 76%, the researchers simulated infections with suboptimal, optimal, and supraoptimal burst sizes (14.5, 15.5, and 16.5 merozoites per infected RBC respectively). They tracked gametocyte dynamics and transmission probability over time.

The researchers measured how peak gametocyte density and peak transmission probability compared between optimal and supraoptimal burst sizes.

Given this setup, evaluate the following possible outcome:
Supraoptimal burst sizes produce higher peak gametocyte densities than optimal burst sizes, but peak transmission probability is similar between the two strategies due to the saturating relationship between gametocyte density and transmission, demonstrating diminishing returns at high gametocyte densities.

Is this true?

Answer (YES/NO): YES